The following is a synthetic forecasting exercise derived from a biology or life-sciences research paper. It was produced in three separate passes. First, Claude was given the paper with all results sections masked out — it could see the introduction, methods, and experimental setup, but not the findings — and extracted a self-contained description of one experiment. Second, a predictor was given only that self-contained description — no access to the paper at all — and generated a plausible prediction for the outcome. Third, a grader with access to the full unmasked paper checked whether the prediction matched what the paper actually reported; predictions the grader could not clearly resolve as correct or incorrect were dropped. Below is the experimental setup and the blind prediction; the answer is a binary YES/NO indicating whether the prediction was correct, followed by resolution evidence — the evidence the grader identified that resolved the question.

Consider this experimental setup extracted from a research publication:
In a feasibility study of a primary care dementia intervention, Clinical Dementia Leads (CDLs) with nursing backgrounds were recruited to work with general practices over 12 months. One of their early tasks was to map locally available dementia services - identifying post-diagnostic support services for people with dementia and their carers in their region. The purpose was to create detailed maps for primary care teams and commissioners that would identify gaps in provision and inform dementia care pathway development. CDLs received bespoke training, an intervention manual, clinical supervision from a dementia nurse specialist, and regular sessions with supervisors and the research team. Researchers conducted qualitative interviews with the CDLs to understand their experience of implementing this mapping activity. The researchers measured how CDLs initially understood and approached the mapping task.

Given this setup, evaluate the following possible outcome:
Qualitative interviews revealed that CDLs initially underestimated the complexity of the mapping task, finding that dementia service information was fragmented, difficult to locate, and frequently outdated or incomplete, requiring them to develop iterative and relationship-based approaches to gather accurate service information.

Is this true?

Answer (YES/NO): NO